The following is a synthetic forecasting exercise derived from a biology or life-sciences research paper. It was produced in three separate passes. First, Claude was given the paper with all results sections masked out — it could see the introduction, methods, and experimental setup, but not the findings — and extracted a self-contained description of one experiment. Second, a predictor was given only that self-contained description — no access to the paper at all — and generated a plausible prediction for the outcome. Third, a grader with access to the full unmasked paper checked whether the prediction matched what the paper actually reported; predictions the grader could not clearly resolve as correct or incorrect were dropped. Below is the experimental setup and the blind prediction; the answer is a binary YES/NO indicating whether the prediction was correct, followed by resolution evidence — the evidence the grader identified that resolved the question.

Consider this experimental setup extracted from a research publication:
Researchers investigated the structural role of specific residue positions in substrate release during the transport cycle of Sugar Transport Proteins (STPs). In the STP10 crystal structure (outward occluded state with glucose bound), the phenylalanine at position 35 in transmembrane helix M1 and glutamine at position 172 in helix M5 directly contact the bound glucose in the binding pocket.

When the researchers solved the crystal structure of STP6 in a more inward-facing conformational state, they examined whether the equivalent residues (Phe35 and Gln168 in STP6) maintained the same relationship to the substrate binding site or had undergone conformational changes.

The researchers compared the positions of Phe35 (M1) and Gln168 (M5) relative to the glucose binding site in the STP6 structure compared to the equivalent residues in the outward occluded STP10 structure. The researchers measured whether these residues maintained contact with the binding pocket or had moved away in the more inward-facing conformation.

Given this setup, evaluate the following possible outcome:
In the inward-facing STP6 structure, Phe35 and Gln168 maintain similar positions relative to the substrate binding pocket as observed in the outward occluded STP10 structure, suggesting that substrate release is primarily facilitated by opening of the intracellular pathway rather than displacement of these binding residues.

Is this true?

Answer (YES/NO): NO